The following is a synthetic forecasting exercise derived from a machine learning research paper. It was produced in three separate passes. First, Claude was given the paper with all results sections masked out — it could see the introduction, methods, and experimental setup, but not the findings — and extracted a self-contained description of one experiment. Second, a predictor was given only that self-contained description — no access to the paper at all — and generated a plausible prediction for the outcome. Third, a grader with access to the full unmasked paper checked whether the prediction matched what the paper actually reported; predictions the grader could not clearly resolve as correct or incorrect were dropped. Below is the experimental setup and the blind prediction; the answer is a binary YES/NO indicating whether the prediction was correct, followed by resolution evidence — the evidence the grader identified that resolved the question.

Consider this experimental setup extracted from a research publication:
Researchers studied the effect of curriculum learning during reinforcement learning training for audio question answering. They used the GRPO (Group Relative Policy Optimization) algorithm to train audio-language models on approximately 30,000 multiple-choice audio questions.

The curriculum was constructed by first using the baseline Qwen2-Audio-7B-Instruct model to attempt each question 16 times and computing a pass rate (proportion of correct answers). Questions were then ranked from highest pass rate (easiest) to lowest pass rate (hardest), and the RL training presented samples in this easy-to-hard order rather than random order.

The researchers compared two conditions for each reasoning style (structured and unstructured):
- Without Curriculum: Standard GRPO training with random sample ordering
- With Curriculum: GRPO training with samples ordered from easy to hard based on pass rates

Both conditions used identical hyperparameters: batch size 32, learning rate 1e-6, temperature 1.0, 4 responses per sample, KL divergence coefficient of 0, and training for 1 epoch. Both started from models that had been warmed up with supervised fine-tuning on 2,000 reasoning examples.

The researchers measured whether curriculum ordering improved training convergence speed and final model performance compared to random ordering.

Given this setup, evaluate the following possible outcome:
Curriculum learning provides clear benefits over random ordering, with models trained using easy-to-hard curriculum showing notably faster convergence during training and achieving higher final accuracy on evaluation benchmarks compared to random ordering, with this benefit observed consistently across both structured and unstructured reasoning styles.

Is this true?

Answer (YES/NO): NO